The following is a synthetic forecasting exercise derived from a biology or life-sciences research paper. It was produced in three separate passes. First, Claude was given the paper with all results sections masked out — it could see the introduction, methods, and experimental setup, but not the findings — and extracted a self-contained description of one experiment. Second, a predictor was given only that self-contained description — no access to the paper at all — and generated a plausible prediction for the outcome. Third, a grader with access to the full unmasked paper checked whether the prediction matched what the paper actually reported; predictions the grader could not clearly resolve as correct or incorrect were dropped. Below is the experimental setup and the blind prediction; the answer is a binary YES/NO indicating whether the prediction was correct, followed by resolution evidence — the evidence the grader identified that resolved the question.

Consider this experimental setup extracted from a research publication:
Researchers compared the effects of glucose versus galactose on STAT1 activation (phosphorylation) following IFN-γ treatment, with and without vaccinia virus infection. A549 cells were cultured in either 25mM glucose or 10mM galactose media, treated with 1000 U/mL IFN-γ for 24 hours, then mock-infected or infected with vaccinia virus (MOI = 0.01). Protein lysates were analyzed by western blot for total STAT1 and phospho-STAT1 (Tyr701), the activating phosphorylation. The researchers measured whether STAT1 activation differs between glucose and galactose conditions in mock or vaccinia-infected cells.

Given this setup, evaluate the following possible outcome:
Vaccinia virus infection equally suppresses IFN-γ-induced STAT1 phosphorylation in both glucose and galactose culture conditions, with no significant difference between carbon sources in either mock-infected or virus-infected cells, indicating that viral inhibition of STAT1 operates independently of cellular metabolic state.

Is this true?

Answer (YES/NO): YES